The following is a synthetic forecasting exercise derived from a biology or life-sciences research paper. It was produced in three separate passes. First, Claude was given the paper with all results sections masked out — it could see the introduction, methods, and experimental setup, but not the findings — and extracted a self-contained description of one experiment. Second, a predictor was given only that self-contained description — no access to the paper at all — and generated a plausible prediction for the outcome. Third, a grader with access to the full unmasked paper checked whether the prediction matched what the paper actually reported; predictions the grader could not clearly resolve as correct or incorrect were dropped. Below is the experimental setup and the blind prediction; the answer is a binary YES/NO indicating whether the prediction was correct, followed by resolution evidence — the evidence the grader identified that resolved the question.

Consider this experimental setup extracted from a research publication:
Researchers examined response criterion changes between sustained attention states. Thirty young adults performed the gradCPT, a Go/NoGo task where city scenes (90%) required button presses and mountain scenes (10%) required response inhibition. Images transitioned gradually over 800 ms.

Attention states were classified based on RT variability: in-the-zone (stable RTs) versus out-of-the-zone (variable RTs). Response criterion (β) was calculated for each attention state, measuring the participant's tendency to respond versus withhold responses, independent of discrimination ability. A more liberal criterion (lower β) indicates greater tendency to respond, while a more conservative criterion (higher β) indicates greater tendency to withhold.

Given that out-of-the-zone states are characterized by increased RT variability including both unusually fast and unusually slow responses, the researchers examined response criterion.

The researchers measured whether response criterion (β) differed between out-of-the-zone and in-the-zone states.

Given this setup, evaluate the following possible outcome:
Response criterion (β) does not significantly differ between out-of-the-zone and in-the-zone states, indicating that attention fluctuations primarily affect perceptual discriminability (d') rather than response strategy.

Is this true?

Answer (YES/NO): YES